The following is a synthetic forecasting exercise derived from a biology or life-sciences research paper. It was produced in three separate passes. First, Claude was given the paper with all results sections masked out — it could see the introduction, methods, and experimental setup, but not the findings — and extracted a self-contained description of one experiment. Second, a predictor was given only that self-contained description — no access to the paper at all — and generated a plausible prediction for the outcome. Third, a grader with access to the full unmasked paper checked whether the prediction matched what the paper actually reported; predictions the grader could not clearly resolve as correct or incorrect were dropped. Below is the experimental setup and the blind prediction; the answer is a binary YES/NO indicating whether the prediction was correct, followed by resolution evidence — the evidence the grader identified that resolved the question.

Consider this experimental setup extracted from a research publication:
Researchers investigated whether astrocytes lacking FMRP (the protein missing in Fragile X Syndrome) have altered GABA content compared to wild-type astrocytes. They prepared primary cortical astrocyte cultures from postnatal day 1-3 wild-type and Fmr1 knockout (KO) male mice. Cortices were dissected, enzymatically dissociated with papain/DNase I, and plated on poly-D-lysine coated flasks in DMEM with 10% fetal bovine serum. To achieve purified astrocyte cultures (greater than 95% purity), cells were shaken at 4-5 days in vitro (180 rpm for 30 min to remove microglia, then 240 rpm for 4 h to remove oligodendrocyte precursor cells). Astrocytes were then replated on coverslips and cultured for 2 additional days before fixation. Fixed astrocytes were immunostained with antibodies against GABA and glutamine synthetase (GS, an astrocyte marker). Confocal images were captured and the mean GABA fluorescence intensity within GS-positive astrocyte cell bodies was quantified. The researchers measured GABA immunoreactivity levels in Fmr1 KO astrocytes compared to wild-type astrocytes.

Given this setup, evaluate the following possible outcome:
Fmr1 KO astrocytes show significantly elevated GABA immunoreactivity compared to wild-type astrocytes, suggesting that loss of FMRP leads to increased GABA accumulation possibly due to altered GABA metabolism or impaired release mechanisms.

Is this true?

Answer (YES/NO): YES